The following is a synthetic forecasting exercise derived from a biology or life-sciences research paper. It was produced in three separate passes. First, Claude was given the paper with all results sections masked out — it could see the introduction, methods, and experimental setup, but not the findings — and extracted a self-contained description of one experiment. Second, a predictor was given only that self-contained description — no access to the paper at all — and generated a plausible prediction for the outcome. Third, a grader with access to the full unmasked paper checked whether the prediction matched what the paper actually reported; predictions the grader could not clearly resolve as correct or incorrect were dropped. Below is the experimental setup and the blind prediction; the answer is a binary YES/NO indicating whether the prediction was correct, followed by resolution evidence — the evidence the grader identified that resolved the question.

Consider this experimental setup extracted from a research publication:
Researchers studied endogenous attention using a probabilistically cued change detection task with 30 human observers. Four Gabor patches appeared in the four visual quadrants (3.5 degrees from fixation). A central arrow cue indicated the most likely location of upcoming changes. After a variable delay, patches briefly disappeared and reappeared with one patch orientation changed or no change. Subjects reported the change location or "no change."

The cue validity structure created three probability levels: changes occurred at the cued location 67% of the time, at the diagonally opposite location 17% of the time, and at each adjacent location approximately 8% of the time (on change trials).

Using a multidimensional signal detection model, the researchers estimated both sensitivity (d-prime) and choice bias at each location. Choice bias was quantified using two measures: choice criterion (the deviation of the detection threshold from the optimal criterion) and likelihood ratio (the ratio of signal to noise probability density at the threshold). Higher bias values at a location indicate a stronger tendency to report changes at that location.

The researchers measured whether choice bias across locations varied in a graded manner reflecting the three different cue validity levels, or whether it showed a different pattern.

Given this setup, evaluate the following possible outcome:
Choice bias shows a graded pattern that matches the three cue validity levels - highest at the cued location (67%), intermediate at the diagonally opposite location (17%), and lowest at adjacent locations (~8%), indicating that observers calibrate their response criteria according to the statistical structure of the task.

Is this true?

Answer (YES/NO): YES